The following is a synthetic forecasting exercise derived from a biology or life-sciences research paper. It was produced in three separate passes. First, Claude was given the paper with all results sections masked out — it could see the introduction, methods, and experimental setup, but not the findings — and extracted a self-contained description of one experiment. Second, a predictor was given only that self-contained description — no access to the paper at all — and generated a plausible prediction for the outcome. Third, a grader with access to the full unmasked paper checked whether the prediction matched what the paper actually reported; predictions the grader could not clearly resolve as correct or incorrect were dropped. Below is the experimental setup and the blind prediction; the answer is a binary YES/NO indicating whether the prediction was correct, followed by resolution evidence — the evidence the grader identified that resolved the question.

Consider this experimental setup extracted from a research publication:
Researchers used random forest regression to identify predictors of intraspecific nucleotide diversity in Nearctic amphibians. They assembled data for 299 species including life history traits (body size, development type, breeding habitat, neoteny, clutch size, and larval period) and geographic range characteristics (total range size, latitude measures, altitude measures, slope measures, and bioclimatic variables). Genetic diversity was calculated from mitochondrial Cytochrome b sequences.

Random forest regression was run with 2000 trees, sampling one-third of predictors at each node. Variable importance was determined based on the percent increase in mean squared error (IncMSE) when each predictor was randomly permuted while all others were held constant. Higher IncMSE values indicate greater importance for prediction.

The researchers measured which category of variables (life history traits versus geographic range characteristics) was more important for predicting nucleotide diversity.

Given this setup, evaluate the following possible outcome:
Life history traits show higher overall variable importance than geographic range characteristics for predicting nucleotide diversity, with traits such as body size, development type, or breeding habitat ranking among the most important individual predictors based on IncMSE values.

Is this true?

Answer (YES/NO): NO